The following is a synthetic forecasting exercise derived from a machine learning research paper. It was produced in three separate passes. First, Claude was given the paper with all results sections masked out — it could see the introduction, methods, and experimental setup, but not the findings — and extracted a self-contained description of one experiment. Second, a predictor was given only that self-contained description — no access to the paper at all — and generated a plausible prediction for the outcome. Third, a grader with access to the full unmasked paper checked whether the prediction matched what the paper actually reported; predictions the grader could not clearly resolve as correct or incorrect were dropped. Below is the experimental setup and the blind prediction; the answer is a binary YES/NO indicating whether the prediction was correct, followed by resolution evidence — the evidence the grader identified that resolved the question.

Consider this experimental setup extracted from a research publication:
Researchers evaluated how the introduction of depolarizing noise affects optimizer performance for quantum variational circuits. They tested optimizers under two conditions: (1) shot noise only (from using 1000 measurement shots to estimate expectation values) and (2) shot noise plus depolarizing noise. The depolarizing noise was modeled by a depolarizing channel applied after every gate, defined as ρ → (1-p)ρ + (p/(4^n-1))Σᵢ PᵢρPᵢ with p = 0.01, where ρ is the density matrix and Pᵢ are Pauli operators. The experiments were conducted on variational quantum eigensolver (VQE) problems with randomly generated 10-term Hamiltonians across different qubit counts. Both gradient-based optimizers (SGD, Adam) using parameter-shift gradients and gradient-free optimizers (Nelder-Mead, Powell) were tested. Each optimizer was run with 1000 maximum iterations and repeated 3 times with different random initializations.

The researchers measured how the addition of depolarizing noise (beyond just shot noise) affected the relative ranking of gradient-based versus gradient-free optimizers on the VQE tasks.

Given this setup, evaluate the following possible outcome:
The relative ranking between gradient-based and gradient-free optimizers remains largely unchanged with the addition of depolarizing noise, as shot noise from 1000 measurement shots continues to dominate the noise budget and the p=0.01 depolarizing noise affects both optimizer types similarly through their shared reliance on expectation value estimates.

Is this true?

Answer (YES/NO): YES